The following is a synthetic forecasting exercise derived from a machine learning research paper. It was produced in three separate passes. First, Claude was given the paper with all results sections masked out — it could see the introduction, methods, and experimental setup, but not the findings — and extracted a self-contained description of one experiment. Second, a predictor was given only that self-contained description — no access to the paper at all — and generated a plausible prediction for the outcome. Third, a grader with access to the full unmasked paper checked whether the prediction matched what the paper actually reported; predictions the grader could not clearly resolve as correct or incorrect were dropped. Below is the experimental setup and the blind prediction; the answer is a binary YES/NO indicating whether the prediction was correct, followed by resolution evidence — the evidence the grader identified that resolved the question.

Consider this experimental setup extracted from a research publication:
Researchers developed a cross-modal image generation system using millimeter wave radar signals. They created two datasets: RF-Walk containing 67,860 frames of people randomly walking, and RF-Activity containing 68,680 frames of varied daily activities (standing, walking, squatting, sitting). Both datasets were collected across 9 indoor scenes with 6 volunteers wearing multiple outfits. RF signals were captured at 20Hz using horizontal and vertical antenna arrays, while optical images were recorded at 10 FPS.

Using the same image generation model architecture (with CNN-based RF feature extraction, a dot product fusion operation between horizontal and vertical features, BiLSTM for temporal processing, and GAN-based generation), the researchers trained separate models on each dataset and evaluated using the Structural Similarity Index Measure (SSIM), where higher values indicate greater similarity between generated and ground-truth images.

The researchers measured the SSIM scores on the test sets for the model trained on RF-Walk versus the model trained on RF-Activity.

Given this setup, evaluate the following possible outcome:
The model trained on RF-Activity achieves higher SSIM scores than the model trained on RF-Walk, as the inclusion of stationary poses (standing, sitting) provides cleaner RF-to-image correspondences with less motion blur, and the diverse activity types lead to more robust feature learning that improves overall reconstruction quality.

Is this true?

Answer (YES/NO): YES